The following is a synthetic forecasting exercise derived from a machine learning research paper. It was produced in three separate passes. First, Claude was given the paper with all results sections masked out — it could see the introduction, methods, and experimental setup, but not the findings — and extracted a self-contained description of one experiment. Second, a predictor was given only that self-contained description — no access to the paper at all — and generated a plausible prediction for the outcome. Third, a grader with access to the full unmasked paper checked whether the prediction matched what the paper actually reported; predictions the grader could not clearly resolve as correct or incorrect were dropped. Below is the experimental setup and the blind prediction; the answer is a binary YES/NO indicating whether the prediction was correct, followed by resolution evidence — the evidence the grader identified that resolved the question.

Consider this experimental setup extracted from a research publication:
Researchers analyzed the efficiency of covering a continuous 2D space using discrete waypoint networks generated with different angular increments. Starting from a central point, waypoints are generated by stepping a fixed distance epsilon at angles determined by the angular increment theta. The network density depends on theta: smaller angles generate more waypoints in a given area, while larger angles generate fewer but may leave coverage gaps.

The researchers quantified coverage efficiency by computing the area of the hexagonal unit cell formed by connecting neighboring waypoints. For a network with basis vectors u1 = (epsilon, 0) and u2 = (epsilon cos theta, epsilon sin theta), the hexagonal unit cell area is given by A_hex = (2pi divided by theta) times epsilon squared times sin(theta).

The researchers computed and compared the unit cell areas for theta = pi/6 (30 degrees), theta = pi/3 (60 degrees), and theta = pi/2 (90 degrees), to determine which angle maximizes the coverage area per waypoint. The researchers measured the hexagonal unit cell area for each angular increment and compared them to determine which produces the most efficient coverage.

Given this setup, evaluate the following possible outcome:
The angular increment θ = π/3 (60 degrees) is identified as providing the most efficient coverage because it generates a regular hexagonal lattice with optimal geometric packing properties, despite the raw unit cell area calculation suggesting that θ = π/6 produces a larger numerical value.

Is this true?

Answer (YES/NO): YES